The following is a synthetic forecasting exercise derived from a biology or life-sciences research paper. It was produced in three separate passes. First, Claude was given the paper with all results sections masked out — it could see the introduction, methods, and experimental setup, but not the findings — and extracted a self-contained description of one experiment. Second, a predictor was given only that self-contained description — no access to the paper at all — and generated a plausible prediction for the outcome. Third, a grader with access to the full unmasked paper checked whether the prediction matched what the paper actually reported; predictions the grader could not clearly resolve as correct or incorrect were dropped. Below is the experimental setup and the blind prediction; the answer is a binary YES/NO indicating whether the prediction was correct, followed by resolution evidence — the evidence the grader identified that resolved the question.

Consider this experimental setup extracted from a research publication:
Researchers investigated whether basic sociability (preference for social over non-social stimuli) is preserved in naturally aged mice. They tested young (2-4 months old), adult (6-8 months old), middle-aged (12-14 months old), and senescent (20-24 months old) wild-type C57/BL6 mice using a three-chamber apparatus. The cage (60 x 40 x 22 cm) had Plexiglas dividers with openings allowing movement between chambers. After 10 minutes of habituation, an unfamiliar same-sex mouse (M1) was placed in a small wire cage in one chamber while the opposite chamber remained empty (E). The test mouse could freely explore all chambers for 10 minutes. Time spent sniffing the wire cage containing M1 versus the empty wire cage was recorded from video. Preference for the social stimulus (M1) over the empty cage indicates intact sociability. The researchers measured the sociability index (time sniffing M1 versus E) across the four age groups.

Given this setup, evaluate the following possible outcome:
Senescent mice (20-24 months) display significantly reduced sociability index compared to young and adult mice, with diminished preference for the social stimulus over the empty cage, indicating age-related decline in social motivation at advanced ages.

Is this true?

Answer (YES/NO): NO